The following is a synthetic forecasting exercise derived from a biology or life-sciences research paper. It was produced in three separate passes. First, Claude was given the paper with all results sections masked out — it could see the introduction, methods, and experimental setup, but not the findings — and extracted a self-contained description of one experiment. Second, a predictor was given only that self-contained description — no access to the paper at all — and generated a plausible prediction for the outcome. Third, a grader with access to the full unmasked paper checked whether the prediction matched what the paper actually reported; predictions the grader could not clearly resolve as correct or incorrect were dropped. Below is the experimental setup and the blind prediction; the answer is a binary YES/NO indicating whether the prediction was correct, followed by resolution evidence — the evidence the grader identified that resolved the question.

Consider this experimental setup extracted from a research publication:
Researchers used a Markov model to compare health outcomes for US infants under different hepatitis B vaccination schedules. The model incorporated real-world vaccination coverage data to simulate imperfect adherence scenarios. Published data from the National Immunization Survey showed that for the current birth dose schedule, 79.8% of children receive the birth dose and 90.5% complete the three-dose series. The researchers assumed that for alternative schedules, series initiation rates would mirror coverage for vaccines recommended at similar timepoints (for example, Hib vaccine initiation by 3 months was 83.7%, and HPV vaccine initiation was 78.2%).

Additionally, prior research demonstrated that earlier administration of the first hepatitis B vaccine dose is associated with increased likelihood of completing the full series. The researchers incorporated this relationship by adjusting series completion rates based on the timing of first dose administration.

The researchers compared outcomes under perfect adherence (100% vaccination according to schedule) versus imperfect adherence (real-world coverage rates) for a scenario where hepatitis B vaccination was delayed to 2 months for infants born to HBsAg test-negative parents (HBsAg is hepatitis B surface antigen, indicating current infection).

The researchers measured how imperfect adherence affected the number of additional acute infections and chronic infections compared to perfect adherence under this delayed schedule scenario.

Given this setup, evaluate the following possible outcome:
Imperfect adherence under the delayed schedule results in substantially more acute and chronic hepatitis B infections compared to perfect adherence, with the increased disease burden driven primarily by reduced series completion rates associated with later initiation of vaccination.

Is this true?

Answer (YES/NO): NO